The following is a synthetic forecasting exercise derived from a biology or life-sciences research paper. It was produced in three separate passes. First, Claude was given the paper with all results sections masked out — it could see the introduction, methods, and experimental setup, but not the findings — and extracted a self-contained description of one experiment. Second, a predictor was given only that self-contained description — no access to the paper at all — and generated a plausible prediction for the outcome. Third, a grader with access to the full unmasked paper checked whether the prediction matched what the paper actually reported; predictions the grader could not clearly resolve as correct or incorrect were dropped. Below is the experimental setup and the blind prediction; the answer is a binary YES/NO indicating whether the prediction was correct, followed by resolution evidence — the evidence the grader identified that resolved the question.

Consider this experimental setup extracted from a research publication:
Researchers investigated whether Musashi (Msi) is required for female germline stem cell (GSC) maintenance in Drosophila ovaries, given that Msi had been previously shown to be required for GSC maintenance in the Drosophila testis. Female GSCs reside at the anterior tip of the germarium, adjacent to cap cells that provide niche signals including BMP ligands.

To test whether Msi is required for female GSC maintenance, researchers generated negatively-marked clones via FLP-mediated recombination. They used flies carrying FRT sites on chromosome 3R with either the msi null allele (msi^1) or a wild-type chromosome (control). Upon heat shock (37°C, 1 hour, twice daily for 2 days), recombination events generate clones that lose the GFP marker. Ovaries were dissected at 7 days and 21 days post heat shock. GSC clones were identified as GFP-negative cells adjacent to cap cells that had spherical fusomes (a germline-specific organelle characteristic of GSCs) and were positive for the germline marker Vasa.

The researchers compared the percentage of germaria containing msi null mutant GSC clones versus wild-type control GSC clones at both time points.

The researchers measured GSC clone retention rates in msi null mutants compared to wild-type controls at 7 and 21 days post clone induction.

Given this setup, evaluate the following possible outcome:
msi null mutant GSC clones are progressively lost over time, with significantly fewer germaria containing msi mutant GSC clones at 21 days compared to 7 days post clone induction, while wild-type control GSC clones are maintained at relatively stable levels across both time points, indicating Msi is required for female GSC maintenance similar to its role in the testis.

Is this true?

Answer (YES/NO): NO